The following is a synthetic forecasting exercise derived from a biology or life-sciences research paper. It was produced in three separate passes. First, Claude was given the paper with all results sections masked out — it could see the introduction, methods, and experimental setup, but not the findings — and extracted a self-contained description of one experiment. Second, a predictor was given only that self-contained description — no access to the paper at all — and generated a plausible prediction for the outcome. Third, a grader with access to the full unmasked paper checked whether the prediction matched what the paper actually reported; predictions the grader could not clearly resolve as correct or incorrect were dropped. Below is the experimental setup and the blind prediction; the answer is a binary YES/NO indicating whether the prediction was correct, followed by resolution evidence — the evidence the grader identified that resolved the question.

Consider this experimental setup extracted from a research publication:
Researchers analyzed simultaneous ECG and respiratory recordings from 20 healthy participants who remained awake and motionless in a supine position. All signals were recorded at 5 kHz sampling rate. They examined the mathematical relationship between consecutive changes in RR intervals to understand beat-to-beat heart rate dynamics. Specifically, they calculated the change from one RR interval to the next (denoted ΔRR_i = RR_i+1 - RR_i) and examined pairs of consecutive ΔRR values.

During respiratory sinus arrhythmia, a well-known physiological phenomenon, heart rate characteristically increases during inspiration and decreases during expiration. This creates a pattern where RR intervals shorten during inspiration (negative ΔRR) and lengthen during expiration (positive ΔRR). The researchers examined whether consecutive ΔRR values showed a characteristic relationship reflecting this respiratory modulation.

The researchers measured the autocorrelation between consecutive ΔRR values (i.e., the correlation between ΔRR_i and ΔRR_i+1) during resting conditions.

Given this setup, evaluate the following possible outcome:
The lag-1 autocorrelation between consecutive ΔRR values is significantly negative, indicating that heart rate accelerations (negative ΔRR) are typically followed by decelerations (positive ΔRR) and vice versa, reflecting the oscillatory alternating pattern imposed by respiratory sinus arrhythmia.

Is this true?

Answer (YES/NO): NO